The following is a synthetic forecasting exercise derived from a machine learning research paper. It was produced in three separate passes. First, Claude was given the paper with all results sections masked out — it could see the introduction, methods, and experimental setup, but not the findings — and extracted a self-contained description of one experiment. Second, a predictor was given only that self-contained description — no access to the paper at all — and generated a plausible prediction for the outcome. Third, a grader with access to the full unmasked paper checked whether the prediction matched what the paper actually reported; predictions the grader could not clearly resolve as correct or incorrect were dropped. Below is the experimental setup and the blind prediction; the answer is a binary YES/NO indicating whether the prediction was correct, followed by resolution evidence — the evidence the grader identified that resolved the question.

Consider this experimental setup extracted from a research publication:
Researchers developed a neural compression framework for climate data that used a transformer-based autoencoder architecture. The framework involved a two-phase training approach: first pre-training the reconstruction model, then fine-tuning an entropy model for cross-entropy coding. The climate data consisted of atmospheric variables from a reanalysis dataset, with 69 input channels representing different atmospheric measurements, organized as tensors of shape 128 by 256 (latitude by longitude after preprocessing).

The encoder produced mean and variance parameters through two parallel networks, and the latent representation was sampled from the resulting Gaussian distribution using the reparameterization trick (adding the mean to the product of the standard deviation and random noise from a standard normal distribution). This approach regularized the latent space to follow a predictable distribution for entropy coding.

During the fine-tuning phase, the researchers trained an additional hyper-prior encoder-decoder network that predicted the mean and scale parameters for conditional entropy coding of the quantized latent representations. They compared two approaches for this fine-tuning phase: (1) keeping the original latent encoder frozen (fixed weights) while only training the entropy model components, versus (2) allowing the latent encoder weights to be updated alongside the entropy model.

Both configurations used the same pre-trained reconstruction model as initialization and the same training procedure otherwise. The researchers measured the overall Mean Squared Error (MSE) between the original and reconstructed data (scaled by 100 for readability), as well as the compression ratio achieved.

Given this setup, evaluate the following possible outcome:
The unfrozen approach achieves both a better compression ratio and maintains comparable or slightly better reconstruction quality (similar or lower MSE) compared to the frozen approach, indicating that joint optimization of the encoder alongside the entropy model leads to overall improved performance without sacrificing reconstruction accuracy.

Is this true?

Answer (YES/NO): NO